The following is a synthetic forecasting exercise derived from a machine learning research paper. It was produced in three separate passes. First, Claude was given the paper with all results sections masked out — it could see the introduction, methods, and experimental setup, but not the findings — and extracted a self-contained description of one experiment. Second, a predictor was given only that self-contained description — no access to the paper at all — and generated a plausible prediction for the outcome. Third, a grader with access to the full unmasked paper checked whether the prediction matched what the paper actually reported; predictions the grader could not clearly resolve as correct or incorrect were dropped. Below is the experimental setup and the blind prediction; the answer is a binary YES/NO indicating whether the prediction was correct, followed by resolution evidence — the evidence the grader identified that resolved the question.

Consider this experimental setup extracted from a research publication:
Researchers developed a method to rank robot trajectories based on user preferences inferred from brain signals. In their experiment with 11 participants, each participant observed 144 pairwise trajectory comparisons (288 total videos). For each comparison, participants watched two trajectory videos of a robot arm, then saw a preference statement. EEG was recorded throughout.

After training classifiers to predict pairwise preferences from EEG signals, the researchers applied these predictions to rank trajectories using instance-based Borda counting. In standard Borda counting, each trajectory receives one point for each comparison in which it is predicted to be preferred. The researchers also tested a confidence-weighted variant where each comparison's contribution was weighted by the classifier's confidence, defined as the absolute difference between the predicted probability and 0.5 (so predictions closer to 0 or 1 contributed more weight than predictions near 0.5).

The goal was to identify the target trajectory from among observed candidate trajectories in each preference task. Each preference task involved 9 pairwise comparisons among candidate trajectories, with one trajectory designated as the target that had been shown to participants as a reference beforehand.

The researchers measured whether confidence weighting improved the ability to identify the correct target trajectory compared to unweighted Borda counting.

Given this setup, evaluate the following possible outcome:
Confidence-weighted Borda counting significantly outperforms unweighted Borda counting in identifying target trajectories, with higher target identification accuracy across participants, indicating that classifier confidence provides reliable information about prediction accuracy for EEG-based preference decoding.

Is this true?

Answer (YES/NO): YES